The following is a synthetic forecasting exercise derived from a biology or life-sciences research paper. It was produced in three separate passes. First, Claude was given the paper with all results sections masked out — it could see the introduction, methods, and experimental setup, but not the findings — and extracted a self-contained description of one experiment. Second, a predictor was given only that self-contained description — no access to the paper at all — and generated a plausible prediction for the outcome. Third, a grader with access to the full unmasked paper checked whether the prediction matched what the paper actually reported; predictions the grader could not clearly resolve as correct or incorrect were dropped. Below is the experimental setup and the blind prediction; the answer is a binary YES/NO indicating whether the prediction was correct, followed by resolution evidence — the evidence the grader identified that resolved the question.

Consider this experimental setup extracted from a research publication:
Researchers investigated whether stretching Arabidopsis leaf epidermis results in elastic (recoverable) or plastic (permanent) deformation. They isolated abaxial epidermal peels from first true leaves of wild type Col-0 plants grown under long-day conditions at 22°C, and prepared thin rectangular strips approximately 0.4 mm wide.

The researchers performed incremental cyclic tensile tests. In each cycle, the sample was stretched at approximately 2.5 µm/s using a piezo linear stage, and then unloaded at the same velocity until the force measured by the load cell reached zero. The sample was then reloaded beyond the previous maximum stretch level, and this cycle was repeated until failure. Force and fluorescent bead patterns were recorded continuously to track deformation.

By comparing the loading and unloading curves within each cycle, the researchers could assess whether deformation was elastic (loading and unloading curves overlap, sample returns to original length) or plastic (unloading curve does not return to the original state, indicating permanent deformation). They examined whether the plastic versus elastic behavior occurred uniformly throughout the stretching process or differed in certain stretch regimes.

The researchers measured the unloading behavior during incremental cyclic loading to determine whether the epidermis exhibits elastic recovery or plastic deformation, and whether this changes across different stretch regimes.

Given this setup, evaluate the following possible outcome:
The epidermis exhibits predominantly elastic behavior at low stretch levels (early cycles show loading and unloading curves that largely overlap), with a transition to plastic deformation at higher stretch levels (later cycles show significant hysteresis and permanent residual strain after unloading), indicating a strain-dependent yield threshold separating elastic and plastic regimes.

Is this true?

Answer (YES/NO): YES